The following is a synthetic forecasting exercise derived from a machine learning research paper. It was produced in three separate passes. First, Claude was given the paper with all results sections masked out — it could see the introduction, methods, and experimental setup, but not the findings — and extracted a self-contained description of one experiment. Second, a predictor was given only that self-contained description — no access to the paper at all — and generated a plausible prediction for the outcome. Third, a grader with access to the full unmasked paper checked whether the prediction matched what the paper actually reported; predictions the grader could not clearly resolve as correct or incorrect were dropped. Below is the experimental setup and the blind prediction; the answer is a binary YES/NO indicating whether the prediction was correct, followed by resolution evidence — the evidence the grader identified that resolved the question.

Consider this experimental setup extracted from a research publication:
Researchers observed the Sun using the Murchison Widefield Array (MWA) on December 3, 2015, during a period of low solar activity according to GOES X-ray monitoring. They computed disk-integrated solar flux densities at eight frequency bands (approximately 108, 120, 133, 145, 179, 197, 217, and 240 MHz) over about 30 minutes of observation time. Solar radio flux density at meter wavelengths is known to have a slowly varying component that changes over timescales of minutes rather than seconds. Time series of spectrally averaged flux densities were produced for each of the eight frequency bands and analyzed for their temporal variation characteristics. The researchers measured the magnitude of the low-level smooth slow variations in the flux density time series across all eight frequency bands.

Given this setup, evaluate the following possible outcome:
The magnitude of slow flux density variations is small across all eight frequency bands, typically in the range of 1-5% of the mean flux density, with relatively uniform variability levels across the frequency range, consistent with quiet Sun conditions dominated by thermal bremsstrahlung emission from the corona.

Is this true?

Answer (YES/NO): NO